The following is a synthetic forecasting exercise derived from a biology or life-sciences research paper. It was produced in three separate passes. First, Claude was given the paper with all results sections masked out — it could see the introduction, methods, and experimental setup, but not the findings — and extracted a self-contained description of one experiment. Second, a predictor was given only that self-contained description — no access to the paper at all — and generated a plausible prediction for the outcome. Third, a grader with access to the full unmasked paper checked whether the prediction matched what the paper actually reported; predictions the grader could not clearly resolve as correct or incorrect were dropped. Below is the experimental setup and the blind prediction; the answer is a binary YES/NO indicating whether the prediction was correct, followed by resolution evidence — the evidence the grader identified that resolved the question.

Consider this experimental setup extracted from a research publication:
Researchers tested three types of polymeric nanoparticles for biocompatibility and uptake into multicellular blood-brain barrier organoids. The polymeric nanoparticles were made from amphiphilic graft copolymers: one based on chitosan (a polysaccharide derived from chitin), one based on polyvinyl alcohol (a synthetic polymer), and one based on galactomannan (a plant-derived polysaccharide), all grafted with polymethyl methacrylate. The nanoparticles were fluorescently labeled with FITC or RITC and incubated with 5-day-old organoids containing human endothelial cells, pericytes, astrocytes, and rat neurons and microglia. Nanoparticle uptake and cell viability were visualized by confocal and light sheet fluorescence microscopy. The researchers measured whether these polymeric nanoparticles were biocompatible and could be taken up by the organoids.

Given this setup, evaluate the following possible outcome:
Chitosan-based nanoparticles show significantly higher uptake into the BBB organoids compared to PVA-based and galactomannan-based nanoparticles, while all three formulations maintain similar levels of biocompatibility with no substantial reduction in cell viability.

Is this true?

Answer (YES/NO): NO